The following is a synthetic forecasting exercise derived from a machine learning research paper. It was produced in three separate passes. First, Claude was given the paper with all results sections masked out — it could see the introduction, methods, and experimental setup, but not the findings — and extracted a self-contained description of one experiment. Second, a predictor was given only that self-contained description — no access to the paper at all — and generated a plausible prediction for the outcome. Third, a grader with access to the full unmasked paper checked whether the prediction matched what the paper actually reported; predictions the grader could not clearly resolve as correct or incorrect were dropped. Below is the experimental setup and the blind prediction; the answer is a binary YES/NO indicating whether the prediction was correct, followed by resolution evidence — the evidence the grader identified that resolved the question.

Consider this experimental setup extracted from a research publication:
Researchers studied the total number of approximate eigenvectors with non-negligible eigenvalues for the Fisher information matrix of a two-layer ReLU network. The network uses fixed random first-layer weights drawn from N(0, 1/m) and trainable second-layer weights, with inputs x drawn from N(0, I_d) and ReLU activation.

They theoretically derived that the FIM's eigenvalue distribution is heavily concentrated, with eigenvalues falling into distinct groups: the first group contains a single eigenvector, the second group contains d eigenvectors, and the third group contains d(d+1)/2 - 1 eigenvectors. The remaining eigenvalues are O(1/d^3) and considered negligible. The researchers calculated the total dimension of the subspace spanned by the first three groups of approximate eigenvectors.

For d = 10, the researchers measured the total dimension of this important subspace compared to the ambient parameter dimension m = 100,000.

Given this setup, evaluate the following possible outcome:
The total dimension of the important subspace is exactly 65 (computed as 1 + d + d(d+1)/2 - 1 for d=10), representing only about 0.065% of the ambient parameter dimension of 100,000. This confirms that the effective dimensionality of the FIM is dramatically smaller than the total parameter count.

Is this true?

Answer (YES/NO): YES